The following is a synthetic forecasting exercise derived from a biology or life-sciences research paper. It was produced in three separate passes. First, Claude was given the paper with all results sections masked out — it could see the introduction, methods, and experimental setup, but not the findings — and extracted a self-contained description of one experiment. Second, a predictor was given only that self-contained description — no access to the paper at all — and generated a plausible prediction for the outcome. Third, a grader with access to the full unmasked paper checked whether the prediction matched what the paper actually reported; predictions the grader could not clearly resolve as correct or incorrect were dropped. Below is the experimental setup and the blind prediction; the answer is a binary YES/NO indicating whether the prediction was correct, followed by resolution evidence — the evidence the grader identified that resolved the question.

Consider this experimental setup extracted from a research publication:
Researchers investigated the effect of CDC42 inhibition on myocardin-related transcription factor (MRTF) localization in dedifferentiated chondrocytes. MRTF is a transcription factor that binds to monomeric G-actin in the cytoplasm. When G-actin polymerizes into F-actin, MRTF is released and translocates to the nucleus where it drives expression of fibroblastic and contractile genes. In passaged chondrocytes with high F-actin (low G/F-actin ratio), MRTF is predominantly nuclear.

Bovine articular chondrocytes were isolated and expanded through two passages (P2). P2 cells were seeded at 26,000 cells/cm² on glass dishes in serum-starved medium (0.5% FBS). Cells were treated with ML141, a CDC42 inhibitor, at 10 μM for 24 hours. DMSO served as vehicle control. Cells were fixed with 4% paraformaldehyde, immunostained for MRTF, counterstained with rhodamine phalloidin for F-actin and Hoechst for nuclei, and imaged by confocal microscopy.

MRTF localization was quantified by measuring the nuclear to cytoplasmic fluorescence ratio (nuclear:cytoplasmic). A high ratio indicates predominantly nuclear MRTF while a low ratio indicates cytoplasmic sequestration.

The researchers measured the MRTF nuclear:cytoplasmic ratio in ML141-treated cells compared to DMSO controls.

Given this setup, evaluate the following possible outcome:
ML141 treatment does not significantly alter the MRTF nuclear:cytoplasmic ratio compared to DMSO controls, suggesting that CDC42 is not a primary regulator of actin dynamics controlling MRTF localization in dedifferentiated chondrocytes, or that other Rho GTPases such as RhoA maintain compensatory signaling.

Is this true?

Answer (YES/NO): NO